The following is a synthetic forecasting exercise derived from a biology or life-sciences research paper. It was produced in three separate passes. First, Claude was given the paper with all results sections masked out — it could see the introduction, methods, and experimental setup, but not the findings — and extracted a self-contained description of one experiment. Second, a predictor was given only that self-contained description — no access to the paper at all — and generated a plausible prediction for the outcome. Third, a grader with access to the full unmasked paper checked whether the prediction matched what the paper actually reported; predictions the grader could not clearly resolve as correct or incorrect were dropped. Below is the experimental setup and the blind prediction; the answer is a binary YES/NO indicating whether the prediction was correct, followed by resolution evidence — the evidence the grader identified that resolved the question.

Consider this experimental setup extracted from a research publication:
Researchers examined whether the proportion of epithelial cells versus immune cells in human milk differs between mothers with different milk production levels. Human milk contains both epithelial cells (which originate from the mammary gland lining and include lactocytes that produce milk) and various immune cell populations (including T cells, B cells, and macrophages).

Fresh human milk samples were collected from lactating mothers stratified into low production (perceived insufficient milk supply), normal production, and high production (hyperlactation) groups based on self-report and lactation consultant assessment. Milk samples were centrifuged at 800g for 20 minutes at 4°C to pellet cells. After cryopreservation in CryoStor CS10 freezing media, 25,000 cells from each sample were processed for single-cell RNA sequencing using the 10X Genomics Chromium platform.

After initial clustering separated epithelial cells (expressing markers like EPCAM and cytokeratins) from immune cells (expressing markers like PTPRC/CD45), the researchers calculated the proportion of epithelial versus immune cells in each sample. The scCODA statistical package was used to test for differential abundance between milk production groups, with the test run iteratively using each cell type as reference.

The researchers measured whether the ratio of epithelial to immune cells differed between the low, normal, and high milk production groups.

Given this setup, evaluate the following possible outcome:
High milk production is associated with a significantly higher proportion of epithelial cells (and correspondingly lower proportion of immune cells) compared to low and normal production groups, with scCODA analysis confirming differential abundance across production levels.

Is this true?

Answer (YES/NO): NO